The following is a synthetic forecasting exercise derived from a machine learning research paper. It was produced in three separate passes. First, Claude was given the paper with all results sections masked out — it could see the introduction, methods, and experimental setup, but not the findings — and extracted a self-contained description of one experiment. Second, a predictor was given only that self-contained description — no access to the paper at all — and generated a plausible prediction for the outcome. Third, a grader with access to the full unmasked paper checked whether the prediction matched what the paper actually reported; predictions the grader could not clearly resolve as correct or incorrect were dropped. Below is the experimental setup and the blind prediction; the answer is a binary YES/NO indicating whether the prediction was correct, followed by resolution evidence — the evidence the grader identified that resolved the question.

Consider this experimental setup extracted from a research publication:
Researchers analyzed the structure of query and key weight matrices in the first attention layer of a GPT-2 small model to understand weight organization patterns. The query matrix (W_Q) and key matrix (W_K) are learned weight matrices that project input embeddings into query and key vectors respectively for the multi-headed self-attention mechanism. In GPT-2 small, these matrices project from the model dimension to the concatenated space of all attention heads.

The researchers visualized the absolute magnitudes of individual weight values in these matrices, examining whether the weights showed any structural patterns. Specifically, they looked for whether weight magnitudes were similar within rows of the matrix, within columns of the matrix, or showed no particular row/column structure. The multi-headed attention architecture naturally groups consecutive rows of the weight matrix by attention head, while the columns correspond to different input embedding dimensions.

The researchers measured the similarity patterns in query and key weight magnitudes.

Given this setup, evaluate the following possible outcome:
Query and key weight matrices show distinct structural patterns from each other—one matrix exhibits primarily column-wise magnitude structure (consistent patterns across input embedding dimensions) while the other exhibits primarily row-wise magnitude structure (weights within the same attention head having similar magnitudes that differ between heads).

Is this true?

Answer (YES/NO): NO